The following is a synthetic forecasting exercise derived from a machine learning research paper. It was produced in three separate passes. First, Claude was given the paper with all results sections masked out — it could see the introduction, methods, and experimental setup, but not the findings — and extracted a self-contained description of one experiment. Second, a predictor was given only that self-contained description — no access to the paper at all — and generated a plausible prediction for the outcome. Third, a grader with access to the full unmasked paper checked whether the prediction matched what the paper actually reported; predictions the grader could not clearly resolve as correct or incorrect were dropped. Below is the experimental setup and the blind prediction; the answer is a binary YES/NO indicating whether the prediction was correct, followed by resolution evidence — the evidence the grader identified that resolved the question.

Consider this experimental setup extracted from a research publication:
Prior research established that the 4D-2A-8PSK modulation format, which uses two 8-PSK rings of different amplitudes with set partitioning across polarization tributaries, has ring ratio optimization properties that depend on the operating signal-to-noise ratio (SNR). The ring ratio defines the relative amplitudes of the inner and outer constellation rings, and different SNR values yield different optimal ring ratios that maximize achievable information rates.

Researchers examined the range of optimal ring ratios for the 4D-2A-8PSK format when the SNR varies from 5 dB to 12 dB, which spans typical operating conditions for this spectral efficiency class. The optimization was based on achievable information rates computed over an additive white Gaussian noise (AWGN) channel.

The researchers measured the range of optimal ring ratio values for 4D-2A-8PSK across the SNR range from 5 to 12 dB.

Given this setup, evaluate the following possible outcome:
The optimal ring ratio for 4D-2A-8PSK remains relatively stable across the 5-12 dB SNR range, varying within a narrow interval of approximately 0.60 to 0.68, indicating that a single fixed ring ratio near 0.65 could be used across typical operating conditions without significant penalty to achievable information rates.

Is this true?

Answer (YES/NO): NO